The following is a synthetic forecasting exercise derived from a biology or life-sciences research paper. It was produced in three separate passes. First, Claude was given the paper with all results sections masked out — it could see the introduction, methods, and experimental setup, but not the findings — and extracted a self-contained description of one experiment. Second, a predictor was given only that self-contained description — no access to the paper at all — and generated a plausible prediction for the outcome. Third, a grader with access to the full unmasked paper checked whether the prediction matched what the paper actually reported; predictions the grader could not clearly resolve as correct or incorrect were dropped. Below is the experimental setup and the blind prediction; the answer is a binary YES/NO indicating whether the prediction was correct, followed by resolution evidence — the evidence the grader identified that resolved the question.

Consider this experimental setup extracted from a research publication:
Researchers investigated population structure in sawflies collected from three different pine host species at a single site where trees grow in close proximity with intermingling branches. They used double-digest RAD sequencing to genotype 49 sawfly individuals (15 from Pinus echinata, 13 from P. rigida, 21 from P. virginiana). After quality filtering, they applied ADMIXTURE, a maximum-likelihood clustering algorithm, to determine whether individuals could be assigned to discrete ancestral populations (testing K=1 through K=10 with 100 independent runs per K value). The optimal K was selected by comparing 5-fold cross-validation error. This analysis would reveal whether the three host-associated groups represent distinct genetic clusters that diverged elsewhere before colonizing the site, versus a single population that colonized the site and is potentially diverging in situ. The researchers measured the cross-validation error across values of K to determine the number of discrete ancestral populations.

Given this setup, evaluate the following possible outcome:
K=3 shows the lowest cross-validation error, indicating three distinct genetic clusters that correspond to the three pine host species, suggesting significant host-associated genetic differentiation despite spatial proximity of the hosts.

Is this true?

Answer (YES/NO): NO